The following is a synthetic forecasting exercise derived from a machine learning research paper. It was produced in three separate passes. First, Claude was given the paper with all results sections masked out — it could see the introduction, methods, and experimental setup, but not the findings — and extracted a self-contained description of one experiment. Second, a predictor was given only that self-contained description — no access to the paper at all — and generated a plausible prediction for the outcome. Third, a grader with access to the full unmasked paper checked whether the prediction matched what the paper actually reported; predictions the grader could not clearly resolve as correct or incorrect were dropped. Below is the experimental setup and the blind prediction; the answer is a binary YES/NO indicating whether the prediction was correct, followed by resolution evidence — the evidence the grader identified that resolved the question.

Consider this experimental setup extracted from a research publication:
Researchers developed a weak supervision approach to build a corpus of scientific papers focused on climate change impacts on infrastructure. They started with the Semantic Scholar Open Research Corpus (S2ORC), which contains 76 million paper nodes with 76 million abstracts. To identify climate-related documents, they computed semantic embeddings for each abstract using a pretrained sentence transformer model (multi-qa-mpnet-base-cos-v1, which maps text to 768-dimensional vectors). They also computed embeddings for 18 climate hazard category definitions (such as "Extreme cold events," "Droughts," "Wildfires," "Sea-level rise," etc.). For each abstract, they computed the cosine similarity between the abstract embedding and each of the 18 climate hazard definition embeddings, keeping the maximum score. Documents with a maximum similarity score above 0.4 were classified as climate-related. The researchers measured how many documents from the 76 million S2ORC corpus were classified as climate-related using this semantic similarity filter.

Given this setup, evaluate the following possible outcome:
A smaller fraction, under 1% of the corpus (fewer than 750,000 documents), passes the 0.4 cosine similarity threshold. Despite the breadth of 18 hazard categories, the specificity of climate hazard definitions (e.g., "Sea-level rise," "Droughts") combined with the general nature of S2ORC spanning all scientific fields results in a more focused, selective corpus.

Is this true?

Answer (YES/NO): YES